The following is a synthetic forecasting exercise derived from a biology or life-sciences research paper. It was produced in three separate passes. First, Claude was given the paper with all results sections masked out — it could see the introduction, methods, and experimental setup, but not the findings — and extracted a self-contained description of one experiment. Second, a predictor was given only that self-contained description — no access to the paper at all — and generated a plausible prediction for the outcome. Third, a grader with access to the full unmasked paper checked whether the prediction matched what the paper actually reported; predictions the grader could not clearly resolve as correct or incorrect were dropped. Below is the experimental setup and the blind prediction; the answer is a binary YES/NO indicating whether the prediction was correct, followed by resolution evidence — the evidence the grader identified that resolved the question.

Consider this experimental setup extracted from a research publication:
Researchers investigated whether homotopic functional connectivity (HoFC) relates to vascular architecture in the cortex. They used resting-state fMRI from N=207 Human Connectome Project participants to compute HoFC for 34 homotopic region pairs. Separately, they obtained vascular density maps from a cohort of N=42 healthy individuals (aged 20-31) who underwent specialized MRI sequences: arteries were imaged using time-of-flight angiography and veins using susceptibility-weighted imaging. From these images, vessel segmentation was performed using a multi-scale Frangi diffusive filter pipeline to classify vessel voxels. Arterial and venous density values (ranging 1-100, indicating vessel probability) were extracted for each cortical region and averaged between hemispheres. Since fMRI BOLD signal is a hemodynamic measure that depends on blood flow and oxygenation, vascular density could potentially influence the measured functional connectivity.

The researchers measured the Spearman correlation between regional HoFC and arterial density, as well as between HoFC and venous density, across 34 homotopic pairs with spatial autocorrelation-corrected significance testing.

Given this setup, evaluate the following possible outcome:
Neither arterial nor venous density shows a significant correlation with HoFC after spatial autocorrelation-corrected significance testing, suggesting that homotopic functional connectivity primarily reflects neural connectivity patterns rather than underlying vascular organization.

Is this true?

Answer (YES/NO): NO